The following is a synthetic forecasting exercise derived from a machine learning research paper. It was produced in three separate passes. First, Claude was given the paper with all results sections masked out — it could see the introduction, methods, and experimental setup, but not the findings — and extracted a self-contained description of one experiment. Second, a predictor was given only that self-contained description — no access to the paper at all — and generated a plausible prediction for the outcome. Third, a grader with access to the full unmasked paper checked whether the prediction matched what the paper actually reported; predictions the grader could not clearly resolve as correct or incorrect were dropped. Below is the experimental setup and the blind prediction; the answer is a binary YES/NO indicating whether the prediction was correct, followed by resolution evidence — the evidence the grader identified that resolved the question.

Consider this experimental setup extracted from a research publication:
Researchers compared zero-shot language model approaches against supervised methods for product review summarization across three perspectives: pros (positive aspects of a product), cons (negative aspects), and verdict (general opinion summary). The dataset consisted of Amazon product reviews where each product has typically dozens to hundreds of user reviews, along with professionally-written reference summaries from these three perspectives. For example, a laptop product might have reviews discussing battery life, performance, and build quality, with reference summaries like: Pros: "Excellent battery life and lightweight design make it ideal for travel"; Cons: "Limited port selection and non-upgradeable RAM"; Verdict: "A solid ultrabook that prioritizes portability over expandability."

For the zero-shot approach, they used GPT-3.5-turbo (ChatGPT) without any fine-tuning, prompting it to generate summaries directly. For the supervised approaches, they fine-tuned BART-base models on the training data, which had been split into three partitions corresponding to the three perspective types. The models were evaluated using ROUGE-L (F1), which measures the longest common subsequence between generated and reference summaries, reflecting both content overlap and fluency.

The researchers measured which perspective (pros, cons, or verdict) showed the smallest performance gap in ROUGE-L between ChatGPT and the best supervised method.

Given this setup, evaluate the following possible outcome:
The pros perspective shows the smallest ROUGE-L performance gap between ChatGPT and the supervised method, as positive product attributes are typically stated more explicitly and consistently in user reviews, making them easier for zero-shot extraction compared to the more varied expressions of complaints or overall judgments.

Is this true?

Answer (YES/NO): NO